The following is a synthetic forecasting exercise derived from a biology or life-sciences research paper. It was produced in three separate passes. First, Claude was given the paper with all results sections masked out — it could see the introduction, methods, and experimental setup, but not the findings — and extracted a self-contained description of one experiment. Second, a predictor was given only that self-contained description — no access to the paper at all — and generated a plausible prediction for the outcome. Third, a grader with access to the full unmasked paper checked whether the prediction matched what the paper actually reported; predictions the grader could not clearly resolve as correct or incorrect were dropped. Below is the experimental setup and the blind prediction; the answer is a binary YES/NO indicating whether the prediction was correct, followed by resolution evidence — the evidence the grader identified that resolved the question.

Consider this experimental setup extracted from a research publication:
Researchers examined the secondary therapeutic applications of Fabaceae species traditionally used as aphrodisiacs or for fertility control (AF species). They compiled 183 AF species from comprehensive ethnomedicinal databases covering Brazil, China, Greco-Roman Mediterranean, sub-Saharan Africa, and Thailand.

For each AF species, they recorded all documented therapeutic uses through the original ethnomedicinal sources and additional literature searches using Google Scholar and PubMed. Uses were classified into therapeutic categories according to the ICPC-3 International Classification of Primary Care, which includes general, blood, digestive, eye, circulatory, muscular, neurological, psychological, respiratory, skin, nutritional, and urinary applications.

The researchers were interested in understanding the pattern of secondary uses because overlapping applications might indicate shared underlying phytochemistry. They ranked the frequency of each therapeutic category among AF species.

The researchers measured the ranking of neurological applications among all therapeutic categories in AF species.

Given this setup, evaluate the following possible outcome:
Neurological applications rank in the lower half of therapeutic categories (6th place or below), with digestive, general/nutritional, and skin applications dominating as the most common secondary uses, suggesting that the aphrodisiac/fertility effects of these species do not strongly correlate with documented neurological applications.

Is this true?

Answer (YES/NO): NO